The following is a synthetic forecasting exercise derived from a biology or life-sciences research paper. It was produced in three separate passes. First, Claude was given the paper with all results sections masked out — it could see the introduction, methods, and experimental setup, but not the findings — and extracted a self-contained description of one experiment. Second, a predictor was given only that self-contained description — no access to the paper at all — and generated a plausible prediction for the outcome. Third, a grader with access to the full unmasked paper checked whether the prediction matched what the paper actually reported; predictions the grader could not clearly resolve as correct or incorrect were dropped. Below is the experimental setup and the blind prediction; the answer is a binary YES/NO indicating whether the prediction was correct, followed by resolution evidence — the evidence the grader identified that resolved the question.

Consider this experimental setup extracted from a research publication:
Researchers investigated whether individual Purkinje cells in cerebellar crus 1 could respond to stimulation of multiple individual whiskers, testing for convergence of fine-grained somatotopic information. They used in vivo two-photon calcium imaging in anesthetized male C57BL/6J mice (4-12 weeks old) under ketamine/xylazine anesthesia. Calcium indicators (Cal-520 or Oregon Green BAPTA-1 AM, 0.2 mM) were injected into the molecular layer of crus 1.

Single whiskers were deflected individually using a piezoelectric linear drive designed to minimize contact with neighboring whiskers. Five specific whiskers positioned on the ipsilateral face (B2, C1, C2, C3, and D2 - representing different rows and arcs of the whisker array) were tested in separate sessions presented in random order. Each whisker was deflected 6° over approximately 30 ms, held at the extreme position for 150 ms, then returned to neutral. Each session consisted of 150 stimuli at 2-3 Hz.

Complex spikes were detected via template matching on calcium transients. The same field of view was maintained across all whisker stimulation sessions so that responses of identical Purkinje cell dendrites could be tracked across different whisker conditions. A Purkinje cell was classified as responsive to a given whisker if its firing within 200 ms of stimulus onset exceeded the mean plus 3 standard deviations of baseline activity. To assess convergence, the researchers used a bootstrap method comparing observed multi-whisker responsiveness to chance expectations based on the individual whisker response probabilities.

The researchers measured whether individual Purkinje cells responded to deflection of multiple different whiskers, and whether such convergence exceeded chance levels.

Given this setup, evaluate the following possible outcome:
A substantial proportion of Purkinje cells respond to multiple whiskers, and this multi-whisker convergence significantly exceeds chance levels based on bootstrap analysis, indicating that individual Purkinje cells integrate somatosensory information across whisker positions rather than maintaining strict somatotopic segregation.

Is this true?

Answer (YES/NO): NO